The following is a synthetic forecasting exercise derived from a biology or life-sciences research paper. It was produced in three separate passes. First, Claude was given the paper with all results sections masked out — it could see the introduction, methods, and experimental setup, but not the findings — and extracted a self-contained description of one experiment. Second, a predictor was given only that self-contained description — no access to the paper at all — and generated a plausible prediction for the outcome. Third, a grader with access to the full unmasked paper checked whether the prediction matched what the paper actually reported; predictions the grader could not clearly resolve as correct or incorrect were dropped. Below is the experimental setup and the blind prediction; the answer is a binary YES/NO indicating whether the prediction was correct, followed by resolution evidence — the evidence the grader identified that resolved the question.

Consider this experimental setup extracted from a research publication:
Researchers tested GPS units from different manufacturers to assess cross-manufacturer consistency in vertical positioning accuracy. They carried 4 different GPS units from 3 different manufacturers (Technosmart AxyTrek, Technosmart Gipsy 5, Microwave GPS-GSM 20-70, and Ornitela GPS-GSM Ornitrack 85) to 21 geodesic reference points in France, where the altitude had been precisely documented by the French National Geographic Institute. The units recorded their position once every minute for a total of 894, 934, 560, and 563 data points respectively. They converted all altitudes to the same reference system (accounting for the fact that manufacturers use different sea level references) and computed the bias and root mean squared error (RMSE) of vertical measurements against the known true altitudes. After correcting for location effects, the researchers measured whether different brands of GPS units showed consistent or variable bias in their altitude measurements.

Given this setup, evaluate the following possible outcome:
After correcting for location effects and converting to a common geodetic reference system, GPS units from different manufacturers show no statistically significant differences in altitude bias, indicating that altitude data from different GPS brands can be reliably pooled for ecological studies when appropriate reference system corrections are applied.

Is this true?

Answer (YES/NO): NO